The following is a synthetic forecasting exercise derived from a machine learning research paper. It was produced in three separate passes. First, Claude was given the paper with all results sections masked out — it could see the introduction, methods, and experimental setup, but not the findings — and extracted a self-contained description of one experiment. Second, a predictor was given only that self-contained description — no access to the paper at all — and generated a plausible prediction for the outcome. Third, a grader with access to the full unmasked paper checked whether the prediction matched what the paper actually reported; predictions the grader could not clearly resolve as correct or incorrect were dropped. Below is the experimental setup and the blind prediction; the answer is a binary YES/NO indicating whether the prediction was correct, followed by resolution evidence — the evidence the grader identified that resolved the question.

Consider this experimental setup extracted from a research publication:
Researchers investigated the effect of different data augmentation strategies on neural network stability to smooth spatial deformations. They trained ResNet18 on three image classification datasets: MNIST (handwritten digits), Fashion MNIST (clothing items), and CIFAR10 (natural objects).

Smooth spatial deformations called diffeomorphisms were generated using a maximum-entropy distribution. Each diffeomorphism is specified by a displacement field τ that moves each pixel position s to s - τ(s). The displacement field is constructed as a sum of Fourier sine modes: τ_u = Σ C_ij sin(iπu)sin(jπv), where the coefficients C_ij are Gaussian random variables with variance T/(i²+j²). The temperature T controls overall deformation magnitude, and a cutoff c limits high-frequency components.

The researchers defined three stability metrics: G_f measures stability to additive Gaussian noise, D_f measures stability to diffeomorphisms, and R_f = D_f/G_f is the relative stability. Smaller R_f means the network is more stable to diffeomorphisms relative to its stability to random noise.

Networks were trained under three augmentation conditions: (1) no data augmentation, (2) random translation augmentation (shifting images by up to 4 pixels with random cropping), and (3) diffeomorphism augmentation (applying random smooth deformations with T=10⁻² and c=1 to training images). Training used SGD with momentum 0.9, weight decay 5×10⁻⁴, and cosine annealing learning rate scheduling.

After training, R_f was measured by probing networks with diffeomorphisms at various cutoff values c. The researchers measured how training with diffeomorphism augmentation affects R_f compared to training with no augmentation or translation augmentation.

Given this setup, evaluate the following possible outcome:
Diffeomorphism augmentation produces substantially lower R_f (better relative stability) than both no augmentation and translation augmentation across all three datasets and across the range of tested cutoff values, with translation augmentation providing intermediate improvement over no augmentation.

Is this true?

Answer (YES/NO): NO